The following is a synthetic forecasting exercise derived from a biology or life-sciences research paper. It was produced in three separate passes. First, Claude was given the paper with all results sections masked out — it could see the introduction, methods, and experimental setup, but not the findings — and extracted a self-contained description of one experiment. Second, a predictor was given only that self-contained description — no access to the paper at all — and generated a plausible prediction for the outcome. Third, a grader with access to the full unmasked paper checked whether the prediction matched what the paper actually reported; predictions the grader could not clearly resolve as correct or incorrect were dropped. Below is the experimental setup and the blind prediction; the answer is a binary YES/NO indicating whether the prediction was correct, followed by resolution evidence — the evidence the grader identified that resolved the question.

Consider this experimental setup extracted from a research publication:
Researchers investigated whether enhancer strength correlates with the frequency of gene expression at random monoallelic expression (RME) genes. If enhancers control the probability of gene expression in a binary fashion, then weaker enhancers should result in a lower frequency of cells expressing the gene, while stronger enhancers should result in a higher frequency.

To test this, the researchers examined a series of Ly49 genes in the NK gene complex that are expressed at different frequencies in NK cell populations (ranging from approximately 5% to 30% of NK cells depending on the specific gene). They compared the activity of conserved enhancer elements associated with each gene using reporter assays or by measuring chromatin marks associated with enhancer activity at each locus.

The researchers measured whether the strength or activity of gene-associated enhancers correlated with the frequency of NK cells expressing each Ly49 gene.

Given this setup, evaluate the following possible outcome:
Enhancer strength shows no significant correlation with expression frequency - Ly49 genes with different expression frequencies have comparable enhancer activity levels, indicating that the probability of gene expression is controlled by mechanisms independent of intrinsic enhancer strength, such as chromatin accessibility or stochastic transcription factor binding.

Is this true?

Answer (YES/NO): NO